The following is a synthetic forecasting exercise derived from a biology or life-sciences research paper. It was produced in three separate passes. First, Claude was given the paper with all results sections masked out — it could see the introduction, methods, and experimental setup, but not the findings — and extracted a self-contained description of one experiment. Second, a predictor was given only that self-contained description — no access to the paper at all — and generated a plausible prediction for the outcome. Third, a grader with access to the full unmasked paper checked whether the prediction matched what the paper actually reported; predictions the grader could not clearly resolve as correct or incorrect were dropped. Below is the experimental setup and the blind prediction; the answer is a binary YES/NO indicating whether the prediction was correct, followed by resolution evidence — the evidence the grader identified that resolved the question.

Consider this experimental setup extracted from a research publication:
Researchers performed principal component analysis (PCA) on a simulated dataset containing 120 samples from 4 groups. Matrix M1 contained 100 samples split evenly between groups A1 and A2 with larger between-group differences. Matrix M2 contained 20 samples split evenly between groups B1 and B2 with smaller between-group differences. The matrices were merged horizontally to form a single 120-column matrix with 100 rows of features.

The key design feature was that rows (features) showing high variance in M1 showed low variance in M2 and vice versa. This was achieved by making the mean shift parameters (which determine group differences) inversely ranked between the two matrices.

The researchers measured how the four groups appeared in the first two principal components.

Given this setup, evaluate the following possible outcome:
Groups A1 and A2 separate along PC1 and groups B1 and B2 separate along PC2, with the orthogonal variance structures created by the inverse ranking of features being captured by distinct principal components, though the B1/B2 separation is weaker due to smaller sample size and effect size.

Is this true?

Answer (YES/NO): YES